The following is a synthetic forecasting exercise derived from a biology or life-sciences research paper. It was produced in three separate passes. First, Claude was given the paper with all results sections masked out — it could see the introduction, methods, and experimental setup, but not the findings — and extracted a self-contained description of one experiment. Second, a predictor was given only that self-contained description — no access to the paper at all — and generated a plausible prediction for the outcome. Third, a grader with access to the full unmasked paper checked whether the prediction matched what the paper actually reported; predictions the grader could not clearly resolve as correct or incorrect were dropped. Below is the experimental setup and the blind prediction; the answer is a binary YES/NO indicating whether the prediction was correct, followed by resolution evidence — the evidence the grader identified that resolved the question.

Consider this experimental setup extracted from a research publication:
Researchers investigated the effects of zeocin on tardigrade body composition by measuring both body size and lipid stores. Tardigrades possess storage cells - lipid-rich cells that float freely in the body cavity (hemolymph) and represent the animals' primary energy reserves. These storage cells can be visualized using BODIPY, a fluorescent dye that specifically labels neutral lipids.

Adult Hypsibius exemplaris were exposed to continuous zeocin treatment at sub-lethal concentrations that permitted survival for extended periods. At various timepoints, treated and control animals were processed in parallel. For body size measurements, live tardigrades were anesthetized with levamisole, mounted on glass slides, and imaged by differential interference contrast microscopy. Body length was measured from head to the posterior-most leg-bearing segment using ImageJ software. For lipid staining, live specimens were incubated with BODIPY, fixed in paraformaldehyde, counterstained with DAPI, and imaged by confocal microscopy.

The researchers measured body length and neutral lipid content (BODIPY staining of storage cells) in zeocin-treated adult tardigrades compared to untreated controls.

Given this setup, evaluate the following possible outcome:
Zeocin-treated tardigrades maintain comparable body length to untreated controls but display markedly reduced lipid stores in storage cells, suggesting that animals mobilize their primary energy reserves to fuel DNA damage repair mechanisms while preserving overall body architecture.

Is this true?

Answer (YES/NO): NO